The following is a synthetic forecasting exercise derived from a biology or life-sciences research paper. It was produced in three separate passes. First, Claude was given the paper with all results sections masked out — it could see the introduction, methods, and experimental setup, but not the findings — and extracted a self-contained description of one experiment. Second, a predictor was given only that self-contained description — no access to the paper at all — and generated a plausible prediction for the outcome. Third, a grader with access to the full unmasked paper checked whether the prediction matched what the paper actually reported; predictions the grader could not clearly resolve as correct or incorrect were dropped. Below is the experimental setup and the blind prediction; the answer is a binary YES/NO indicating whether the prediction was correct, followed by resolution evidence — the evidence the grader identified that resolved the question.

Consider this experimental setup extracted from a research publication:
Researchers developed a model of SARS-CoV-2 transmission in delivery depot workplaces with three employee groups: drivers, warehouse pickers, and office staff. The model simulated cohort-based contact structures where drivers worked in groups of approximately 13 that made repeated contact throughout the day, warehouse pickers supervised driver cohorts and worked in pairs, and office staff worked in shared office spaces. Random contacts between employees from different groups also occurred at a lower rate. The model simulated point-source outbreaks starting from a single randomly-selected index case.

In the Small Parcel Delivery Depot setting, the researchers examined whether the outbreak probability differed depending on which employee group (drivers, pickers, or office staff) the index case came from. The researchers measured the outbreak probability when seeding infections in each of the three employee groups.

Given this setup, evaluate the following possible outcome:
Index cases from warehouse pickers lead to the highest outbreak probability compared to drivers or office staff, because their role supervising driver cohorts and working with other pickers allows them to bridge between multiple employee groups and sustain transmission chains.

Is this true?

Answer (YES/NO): NO